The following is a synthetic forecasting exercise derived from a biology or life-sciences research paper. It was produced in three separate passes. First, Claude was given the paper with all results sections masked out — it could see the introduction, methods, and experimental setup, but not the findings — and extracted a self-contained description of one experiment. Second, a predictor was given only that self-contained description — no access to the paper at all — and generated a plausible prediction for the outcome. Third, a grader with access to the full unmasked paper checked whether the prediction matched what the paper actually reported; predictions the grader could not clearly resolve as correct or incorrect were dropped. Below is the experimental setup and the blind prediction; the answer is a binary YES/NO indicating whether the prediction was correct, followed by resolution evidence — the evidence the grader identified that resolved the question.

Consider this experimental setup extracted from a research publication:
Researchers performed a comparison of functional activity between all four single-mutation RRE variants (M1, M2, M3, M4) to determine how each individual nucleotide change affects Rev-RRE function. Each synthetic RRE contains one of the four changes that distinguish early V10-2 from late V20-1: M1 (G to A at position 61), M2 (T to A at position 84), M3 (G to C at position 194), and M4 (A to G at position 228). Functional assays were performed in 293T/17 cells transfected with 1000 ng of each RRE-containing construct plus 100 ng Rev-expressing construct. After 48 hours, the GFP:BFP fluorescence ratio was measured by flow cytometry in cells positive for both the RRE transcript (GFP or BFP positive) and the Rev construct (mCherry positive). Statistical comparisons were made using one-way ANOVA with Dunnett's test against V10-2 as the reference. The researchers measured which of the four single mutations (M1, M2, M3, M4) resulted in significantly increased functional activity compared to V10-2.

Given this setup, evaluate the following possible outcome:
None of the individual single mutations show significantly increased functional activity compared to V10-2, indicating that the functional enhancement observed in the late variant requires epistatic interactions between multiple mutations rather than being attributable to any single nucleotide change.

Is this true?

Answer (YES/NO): NO